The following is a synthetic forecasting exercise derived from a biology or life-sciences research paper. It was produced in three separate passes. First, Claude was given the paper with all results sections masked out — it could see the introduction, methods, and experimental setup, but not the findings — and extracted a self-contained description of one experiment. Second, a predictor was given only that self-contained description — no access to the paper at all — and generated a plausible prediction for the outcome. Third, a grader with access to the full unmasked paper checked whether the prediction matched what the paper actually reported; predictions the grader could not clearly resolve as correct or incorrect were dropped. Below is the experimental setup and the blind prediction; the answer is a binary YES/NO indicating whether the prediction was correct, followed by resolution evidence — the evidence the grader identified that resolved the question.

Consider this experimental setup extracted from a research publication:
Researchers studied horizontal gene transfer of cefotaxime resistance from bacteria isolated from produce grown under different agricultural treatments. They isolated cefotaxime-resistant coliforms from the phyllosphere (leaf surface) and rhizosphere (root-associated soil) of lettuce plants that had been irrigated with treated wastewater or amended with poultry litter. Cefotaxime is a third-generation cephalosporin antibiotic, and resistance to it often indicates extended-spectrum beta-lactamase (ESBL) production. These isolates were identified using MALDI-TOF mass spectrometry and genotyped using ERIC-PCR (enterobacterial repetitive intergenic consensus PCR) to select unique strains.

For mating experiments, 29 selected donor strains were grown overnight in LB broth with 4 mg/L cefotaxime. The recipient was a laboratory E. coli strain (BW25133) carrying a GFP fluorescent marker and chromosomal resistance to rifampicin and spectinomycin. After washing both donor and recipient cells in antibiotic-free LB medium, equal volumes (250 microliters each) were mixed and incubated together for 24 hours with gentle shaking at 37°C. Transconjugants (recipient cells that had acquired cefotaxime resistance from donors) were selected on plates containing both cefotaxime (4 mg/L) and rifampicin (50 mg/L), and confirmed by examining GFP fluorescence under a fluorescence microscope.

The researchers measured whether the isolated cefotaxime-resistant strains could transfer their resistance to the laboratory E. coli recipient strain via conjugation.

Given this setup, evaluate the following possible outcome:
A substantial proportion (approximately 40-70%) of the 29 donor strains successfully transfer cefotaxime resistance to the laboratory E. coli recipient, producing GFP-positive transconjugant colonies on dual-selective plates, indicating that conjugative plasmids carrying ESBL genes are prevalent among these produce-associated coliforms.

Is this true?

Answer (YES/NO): NO